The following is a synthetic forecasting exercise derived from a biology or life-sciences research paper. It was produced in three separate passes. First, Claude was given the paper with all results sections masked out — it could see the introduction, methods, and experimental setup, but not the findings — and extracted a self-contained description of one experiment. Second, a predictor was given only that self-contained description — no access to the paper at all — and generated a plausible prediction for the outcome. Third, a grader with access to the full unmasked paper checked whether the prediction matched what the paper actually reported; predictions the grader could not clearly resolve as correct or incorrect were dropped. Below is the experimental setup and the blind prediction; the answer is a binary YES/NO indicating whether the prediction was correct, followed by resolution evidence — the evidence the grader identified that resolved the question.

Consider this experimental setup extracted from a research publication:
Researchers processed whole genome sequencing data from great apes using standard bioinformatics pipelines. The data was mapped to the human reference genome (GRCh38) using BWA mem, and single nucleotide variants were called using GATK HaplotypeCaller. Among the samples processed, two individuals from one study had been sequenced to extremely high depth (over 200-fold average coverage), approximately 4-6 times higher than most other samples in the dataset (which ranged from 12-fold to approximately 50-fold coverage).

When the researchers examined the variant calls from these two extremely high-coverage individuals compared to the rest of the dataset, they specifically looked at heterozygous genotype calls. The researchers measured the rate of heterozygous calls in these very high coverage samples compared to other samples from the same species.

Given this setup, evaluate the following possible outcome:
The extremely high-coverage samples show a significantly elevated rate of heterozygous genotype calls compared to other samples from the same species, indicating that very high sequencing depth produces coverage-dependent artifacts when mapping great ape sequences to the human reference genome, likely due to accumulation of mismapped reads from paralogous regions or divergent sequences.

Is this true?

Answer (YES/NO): YES